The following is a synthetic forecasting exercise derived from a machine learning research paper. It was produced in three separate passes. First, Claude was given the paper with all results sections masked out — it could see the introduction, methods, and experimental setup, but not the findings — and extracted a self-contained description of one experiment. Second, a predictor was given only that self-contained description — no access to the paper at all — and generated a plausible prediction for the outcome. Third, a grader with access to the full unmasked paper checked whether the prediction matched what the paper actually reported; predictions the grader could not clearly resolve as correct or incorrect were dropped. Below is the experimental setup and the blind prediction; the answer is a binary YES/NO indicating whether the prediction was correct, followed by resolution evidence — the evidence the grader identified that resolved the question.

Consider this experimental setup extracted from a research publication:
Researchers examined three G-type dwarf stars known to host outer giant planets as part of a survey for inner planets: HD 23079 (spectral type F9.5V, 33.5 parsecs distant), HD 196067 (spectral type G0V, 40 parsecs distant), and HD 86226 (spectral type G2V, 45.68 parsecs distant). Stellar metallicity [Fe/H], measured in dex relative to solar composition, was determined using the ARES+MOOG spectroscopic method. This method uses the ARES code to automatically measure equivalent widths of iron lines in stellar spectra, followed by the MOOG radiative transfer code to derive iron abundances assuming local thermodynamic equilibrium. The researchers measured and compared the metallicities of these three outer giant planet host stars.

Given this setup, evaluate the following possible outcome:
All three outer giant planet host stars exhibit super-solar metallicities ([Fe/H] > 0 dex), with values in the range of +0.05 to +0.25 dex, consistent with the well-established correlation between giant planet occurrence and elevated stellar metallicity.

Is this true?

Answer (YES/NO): NO